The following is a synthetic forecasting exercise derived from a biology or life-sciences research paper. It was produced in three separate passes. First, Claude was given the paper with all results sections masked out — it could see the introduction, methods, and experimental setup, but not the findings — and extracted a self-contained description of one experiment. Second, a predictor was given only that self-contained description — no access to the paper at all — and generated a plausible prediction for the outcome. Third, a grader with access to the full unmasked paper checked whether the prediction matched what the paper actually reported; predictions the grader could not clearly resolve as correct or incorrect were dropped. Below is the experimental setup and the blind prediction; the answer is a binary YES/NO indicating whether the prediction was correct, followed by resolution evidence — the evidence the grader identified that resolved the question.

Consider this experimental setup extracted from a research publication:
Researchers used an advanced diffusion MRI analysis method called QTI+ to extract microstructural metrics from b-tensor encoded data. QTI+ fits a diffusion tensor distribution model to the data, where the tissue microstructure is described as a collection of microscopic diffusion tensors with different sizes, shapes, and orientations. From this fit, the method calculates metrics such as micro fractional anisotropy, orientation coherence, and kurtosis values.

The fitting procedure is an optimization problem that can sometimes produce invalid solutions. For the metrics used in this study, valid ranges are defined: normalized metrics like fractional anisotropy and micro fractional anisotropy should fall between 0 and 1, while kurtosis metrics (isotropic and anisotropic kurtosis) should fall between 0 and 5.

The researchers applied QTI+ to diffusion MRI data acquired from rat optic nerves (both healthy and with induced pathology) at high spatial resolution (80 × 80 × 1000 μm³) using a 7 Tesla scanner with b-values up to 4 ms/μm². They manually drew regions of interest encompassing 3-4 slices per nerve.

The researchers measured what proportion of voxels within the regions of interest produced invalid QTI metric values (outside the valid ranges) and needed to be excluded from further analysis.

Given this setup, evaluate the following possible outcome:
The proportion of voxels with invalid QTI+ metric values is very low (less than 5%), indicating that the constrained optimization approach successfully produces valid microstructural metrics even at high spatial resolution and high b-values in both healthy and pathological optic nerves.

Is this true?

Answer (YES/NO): NO